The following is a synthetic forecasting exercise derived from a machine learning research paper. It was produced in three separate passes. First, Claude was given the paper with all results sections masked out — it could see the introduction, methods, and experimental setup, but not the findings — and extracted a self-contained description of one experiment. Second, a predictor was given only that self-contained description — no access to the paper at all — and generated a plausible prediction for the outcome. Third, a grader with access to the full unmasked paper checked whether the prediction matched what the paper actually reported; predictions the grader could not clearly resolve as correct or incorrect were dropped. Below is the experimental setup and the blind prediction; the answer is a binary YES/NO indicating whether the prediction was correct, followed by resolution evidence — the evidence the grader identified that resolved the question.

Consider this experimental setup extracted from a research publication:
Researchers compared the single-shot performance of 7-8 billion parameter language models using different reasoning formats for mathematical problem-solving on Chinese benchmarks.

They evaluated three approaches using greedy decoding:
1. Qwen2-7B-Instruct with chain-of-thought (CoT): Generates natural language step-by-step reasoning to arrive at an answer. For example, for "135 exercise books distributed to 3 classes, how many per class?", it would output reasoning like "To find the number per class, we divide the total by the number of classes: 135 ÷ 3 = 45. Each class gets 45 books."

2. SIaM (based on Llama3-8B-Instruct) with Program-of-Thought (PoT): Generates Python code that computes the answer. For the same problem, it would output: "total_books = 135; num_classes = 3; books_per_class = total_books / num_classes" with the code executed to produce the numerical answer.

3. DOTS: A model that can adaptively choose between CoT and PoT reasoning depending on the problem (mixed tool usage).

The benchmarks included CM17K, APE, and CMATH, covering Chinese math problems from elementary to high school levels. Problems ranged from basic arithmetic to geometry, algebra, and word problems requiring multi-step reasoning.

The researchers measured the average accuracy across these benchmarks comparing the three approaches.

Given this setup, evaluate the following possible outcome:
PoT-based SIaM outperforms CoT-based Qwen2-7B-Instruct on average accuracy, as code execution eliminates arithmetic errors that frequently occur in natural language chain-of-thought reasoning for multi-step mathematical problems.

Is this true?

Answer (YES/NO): YES